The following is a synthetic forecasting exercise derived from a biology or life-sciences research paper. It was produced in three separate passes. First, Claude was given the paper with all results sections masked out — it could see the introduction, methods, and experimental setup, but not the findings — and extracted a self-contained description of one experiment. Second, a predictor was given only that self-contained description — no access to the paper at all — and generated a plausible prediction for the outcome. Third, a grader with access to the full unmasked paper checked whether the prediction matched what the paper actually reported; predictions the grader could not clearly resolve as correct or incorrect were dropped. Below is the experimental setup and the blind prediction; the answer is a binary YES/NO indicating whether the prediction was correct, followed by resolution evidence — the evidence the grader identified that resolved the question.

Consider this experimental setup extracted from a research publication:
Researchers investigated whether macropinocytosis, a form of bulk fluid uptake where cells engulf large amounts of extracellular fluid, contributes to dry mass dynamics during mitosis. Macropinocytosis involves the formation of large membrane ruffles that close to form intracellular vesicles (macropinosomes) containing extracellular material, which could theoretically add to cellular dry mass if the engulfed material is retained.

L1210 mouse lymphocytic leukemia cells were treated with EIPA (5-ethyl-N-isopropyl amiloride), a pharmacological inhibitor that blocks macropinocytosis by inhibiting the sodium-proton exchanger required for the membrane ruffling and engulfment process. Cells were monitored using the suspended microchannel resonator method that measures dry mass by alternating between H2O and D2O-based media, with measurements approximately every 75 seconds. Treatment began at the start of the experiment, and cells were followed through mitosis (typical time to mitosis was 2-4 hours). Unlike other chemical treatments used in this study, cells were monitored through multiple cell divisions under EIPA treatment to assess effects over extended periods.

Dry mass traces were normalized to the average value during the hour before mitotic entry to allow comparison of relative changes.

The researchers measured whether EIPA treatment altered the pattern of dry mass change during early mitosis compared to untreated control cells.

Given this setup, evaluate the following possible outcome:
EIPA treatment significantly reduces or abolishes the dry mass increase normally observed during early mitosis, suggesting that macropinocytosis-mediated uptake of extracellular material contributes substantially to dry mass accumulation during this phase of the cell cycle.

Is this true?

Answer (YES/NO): NO